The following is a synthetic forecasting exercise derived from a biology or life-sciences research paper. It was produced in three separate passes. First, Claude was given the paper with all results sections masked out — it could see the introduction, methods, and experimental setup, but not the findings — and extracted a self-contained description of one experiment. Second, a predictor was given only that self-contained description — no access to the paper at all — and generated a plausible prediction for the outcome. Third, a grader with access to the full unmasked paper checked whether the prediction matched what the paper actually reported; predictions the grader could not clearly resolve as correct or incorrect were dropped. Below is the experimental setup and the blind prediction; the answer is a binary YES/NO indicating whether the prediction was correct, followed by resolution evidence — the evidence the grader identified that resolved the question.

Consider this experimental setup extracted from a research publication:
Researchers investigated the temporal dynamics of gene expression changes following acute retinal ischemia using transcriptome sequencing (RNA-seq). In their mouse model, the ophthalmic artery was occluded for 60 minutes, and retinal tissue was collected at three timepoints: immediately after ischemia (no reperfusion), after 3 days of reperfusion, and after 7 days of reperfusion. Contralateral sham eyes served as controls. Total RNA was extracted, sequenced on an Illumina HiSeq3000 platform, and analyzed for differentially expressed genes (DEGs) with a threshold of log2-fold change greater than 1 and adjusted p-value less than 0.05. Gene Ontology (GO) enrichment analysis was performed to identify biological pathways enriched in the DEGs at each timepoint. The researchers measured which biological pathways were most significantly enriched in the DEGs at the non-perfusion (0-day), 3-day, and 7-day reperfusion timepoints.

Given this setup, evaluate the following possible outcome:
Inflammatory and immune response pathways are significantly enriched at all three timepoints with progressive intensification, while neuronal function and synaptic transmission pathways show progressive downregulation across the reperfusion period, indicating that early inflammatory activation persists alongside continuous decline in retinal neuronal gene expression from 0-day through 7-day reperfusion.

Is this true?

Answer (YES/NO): NO